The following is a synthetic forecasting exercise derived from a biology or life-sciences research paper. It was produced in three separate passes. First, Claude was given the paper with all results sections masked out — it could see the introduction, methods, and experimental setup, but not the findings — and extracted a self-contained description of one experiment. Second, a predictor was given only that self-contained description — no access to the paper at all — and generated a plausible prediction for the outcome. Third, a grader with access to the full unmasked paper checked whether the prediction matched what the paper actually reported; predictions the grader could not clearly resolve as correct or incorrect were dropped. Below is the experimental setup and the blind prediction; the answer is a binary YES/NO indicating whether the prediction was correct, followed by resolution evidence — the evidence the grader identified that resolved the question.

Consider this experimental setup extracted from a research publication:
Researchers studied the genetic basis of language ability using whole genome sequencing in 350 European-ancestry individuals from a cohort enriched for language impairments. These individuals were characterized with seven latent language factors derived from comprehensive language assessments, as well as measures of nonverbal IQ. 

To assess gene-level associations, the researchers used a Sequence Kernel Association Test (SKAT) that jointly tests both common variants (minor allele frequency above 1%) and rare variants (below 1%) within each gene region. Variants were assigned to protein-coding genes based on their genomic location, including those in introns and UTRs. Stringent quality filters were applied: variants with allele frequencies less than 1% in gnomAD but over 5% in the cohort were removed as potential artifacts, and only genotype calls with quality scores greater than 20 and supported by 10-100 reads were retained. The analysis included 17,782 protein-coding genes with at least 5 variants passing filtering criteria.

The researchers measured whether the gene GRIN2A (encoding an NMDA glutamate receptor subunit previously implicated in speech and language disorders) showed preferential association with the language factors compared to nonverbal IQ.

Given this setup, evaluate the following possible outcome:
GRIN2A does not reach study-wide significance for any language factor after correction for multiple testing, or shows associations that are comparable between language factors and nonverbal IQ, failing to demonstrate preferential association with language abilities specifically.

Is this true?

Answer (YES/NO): NO